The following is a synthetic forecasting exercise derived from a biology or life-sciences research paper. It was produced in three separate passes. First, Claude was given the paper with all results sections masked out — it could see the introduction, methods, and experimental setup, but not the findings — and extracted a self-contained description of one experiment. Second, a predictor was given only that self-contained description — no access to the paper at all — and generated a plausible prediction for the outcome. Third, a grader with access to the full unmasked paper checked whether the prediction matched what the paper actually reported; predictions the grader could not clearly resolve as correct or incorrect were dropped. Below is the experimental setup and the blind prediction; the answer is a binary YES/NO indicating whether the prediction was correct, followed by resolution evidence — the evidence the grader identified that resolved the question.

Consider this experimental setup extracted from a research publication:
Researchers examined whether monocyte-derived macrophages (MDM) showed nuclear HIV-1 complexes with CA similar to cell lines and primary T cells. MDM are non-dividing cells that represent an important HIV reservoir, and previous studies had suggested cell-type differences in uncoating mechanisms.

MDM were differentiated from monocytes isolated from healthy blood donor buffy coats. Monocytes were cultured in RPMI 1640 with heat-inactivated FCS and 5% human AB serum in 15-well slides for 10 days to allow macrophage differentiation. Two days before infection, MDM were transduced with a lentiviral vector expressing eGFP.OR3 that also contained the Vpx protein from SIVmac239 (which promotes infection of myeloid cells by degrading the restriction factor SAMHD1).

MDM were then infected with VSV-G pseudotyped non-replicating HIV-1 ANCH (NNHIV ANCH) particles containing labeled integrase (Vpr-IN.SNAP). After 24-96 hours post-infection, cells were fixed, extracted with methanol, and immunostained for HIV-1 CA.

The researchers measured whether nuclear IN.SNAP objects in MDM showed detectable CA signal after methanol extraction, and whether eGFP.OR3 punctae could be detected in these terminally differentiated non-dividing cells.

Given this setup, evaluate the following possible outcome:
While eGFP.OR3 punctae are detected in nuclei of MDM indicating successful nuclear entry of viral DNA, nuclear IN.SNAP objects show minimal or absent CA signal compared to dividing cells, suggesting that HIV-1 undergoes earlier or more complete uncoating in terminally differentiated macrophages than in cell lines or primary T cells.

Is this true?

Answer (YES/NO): NO